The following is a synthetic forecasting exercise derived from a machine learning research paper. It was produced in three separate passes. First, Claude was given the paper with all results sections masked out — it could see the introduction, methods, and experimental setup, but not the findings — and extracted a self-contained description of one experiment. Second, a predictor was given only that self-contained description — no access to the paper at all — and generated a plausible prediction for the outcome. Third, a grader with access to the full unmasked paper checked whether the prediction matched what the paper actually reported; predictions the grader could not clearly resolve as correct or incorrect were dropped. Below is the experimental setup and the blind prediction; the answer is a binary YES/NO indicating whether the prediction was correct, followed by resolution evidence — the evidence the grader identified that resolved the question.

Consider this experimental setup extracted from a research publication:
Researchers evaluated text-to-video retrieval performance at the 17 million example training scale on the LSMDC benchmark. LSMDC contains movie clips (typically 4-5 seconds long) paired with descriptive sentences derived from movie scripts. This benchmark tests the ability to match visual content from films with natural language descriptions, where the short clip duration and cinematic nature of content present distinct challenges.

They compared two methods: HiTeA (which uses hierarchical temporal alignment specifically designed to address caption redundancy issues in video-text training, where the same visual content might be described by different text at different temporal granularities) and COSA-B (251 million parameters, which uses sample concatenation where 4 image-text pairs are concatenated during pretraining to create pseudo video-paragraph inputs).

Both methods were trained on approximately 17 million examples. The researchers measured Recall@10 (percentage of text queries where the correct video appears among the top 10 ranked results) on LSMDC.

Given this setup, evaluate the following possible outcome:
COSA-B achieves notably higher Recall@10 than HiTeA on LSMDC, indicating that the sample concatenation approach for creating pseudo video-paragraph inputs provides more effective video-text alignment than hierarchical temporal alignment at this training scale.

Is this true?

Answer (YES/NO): NO